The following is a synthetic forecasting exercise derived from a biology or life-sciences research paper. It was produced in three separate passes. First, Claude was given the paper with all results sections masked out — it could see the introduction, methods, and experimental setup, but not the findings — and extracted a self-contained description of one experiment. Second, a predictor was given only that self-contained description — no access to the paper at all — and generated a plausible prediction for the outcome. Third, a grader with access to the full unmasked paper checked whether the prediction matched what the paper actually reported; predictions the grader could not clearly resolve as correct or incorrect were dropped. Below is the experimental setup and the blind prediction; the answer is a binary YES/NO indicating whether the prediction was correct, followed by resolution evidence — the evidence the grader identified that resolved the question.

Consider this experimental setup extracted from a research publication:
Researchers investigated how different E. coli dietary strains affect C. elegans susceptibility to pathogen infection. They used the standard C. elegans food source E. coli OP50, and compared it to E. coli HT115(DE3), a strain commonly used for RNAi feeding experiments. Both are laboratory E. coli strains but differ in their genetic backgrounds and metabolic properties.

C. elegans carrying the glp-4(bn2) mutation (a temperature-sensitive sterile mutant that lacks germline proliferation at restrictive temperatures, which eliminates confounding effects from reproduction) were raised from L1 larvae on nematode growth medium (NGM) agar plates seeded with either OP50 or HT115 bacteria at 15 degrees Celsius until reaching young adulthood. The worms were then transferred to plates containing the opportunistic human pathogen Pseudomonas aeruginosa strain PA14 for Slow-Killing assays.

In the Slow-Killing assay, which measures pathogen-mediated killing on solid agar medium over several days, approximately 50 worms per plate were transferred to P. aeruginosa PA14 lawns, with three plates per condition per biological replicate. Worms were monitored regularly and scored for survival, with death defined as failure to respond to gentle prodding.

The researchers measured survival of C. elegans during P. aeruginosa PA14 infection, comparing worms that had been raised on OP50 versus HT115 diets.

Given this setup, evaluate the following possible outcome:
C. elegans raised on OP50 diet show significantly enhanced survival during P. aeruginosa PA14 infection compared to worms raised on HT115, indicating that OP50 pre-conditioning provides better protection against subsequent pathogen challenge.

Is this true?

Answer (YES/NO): NO